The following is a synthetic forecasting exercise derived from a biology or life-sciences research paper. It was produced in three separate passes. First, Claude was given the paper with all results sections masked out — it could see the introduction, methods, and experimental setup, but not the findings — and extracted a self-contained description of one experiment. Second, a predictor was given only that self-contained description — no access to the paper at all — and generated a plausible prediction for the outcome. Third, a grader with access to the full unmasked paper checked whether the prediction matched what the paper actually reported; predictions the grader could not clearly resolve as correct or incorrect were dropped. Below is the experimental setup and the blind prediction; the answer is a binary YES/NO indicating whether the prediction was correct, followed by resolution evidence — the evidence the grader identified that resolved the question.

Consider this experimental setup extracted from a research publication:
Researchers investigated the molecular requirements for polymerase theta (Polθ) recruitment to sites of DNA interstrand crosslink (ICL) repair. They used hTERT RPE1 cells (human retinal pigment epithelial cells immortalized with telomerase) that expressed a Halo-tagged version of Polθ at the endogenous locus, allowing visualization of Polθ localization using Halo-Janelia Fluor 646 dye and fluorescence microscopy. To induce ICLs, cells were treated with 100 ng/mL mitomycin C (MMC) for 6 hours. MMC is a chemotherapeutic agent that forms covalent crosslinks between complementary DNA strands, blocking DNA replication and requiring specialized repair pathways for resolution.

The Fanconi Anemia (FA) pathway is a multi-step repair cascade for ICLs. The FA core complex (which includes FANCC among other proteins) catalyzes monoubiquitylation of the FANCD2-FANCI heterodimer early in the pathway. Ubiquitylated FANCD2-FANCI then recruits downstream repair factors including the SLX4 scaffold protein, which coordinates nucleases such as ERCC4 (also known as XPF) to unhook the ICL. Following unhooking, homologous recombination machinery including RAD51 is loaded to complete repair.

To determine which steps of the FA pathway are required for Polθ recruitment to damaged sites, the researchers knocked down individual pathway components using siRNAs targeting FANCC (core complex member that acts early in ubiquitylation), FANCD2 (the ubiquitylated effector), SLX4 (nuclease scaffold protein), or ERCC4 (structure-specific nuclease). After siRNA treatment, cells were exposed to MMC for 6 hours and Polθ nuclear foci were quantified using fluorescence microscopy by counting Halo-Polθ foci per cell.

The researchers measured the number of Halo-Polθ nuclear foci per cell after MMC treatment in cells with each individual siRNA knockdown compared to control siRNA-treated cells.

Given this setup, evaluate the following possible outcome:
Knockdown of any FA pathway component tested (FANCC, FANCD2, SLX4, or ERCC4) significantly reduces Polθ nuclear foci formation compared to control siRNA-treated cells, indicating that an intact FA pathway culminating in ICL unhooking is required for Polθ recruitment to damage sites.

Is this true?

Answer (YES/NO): NO